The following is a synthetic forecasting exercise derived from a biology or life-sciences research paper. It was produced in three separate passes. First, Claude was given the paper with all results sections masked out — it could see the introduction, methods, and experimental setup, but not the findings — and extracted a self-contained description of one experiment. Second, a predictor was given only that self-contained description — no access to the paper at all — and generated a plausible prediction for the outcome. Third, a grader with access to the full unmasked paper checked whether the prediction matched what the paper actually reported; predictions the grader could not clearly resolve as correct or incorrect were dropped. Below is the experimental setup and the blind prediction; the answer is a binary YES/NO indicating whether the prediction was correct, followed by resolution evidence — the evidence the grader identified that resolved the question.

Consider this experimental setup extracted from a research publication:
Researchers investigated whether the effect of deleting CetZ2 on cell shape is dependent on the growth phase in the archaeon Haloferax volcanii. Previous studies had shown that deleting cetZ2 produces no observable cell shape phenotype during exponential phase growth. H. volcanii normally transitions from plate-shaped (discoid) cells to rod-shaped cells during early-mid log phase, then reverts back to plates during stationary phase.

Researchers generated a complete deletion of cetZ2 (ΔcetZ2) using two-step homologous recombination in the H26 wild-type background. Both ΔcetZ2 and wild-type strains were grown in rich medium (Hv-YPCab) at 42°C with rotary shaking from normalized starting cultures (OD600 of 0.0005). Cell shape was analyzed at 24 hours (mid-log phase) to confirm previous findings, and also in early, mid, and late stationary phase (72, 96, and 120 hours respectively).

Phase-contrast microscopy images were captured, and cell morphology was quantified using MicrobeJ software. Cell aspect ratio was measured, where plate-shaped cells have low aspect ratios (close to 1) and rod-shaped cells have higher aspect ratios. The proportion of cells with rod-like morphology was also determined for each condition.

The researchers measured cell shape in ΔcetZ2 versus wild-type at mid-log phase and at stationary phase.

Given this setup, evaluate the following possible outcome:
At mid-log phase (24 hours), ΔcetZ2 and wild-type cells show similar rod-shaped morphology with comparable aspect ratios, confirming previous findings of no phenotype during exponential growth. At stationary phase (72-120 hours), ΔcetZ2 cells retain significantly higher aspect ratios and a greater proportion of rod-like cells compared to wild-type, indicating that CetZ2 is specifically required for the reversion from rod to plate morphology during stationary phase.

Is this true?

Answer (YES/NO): NO